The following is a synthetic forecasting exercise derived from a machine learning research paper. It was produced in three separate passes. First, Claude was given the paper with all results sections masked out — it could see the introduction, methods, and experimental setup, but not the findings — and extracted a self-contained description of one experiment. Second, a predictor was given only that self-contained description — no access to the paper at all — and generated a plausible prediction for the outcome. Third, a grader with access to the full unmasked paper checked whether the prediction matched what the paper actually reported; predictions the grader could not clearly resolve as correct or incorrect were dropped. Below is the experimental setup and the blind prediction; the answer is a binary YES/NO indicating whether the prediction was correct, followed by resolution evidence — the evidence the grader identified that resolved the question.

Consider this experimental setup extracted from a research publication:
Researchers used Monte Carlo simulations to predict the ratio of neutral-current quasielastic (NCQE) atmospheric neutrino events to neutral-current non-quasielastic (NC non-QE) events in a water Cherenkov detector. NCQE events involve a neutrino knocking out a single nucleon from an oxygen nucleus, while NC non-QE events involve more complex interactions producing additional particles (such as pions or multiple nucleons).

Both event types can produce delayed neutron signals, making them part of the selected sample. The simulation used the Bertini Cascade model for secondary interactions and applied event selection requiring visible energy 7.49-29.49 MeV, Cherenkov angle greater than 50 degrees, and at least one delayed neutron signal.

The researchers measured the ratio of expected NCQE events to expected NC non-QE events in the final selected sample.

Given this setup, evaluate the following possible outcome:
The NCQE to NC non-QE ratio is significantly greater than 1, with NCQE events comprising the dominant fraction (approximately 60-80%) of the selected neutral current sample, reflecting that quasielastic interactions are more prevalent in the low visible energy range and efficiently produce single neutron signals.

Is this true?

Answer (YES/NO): YES